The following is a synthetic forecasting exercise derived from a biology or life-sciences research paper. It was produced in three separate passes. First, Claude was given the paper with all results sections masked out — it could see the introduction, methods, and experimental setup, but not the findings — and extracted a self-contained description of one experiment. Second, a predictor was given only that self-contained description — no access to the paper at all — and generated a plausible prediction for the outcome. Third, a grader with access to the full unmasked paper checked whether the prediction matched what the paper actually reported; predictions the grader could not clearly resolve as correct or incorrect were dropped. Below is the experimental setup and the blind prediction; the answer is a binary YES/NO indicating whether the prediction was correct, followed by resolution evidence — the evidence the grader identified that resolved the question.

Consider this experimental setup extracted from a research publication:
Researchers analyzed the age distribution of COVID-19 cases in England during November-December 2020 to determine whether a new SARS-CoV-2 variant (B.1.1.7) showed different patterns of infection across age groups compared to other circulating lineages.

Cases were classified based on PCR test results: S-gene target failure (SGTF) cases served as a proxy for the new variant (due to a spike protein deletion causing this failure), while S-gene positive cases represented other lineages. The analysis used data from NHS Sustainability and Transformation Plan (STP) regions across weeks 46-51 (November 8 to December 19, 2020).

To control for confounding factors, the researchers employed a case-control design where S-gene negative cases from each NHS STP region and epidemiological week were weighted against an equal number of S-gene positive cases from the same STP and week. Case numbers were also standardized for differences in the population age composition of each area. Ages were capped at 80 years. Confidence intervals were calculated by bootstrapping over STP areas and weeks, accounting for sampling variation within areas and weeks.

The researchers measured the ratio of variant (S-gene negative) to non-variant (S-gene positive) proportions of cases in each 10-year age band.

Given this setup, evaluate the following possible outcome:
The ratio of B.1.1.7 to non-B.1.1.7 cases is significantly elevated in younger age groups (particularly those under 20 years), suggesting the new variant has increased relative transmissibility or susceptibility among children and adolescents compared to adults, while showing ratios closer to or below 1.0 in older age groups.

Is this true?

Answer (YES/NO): YES